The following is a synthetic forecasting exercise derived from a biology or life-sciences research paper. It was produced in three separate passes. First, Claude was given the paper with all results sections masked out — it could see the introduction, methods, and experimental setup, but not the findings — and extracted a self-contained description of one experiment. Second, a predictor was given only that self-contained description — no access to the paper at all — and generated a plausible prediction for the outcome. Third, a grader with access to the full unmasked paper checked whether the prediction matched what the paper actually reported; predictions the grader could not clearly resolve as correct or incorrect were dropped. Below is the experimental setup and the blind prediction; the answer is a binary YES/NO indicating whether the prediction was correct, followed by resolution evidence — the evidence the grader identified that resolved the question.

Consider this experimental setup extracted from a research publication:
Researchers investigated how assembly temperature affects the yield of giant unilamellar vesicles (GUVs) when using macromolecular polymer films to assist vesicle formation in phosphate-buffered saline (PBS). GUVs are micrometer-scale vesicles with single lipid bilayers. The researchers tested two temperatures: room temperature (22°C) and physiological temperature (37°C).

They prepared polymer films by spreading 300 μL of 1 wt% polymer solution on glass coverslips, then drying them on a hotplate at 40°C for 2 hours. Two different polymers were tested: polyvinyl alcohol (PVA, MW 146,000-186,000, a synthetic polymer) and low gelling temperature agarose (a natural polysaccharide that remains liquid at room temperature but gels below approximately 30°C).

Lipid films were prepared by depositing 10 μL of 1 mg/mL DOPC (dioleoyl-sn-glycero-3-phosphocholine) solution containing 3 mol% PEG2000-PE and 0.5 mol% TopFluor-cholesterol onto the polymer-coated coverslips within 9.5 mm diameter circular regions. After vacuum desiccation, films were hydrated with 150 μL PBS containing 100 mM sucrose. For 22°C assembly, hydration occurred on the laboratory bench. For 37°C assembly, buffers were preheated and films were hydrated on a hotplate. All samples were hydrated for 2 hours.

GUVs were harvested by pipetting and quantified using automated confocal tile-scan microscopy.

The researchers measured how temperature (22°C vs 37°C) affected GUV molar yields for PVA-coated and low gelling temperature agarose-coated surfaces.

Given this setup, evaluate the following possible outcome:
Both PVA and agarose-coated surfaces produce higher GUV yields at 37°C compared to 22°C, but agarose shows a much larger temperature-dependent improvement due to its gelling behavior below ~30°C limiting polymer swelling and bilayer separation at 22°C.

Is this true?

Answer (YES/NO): NO